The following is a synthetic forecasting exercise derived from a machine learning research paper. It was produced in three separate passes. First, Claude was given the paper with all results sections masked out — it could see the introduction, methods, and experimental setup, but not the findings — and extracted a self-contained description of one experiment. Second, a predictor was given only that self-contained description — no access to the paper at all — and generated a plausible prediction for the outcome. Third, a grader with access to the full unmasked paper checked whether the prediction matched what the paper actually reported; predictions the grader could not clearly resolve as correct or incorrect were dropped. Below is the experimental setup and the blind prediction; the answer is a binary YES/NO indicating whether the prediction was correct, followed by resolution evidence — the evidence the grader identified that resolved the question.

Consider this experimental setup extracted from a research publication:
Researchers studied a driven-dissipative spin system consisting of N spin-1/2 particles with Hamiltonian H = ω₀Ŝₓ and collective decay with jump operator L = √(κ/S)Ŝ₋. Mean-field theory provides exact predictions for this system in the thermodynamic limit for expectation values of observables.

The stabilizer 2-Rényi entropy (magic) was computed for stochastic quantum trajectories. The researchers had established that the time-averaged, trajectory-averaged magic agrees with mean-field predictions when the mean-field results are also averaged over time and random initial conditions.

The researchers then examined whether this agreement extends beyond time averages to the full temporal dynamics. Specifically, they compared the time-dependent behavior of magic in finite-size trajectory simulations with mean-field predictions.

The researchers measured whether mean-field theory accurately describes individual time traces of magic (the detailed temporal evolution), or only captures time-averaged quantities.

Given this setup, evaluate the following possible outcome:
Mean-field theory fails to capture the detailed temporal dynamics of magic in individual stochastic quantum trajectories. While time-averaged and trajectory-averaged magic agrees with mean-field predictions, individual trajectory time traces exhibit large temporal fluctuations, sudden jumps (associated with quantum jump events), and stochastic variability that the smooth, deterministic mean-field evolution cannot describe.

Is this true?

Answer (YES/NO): YES